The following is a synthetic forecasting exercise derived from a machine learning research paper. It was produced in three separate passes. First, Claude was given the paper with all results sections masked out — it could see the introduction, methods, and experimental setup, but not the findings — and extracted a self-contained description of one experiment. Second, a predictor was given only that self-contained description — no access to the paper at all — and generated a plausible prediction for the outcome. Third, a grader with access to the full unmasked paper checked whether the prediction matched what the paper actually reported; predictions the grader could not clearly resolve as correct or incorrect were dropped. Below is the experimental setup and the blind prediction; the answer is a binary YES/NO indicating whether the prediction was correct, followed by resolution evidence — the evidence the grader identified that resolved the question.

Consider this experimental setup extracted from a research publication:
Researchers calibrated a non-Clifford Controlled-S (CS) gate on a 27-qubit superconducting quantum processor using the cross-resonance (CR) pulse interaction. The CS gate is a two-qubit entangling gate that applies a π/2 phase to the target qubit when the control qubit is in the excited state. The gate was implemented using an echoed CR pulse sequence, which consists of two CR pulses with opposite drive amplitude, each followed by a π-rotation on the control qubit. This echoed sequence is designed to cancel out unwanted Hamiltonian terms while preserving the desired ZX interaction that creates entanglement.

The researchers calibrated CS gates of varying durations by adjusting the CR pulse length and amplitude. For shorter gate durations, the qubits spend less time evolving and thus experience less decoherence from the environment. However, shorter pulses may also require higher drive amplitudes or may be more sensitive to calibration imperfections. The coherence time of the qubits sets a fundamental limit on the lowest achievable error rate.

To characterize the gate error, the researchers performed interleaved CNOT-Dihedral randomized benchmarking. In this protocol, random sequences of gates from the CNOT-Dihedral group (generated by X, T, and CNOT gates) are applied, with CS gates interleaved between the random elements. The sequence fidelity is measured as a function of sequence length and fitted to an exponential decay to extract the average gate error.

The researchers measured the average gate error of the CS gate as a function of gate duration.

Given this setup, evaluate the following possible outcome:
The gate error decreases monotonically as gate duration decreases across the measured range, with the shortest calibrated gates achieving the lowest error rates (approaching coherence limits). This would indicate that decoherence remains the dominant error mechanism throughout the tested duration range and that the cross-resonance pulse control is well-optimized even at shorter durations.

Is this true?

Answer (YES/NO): NO